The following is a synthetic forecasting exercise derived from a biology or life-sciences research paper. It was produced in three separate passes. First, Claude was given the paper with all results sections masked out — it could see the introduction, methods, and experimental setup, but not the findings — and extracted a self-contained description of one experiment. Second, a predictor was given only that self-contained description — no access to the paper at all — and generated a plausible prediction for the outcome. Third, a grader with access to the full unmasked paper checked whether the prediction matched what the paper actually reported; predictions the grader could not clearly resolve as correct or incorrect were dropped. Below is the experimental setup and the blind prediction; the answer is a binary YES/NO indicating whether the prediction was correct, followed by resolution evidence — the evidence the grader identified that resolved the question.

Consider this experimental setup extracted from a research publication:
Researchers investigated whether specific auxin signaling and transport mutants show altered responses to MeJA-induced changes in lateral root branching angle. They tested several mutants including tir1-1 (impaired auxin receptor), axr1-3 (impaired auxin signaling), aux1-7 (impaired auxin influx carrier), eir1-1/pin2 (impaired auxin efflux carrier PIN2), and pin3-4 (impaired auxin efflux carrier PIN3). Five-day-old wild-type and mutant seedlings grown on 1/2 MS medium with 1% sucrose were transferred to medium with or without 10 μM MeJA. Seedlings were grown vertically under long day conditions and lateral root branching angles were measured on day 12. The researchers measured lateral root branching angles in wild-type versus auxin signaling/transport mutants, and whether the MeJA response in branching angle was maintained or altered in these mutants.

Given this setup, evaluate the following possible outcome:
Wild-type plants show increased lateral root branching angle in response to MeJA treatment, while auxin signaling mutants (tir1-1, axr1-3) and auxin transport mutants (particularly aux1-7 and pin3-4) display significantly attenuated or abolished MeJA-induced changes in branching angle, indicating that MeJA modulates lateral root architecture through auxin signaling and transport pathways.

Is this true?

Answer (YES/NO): NO